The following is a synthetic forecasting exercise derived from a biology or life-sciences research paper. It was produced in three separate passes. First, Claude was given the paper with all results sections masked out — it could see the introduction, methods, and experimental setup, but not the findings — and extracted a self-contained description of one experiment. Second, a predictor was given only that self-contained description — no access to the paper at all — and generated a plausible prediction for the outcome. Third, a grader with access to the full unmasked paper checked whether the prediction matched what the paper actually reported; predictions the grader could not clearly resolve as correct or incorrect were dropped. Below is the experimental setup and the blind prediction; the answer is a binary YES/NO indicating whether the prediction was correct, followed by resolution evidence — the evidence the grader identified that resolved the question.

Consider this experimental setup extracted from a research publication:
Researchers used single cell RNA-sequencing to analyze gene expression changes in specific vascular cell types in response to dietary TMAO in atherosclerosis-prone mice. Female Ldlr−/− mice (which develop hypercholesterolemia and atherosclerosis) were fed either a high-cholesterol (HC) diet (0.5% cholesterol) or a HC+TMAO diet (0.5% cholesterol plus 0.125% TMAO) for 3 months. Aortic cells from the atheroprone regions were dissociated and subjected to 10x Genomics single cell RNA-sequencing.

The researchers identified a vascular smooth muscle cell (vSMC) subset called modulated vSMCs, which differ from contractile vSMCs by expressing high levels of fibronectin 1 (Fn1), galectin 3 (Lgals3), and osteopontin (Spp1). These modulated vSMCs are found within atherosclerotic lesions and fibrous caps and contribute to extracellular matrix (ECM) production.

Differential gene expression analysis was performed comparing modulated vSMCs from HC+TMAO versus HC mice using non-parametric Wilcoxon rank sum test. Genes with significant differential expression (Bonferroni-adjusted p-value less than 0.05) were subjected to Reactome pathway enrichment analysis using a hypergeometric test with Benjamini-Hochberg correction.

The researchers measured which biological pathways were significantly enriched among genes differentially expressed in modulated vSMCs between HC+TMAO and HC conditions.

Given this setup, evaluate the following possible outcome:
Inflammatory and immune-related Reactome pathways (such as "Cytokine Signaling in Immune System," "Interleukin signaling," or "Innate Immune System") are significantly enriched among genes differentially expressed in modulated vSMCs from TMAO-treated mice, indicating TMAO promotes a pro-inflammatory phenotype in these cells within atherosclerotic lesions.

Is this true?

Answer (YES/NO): NO